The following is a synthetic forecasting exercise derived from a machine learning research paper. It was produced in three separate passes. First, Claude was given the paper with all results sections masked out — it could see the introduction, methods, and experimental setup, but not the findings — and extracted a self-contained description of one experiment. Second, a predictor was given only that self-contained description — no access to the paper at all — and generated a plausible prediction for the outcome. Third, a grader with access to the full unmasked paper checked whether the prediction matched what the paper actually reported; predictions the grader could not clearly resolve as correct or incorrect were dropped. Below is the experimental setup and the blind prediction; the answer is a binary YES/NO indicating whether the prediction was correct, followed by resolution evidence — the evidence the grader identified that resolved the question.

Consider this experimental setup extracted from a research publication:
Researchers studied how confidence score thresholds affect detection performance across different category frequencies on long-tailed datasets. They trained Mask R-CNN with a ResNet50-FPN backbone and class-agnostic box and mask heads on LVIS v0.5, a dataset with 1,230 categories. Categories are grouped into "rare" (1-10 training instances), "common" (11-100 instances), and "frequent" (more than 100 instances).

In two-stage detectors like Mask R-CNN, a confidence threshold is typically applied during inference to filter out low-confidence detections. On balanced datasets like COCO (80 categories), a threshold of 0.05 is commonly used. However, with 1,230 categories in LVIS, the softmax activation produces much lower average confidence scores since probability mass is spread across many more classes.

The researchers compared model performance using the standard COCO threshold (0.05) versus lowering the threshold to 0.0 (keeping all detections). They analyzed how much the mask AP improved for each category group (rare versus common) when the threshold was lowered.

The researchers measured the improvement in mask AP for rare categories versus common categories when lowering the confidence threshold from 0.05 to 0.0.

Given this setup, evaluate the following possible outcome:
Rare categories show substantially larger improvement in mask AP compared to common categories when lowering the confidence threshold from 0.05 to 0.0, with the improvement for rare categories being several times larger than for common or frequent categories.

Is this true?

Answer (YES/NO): NO